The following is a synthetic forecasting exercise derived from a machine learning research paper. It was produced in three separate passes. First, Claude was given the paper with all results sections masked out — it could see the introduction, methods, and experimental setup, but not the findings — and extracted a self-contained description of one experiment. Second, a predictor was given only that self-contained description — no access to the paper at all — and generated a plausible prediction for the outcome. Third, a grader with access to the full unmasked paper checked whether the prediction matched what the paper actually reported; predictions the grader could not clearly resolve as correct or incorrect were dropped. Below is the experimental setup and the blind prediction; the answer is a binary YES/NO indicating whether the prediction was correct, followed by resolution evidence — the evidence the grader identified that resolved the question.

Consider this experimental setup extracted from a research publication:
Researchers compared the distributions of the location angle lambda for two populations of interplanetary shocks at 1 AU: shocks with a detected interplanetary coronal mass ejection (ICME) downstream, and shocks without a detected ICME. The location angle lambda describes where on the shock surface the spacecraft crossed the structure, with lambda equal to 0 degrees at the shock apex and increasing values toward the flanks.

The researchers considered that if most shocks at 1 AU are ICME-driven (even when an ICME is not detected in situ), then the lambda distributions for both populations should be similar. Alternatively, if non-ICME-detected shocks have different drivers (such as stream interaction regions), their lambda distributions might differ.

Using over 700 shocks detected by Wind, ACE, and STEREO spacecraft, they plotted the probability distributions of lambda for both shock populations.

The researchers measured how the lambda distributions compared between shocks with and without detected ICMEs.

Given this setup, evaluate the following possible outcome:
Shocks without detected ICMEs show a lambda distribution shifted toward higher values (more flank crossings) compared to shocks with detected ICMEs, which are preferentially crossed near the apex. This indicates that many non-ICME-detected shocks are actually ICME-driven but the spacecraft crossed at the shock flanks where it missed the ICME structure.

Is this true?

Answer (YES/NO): NO